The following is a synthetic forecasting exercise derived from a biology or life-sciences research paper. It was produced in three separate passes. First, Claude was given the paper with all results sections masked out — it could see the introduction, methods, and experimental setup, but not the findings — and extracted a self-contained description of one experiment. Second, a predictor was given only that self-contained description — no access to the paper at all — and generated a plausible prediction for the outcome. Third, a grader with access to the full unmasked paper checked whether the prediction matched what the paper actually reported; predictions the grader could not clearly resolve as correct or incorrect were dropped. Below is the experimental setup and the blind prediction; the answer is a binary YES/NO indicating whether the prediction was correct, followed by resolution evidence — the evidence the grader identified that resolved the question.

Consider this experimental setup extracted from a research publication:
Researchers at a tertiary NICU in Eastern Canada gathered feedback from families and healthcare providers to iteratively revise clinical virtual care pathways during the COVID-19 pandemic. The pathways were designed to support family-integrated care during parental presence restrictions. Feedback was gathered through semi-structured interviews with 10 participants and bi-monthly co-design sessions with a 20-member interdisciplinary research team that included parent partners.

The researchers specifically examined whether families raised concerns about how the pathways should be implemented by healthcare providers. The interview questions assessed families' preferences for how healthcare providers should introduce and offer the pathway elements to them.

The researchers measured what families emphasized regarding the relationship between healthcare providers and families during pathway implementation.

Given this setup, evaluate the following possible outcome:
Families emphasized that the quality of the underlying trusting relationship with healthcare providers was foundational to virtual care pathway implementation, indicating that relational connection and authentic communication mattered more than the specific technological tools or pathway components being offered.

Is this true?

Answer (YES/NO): NO